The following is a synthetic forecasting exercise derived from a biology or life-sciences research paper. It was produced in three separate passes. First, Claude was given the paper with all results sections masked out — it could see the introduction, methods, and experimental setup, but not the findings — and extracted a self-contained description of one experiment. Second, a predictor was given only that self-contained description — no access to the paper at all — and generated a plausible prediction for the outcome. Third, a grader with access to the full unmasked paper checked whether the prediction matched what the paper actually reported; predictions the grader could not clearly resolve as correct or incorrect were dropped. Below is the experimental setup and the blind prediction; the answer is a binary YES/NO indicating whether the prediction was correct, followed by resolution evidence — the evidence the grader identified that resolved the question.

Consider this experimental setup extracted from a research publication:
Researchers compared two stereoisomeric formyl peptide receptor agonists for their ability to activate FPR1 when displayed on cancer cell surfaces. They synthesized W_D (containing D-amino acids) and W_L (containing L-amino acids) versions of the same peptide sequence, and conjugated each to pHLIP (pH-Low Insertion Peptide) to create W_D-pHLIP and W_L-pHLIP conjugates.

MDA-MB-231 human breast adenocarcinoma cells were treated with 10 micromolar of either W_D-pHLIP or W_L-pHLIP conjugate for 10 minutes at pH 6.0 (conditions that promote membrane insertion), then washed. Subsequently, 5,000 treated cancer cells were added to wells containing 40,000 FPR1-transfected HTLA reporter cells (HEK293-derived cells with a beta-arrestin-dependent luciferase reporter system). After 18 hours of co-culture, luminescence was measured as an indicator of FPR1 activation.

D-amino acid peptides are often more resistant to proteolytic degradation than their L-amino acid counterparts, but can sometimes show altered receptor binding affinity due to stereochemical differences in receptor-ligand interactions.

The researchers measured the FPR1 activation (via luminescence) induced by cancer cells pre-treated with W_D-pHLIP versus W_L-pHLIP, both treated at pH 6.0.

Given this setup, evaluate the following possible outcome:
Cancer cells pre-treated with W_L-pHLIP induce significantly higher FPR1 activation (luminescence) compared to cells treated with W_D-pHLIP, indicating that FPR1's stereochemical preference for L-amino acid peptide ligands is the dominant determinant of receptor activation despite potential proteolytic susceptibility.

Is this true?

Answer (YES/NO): NO